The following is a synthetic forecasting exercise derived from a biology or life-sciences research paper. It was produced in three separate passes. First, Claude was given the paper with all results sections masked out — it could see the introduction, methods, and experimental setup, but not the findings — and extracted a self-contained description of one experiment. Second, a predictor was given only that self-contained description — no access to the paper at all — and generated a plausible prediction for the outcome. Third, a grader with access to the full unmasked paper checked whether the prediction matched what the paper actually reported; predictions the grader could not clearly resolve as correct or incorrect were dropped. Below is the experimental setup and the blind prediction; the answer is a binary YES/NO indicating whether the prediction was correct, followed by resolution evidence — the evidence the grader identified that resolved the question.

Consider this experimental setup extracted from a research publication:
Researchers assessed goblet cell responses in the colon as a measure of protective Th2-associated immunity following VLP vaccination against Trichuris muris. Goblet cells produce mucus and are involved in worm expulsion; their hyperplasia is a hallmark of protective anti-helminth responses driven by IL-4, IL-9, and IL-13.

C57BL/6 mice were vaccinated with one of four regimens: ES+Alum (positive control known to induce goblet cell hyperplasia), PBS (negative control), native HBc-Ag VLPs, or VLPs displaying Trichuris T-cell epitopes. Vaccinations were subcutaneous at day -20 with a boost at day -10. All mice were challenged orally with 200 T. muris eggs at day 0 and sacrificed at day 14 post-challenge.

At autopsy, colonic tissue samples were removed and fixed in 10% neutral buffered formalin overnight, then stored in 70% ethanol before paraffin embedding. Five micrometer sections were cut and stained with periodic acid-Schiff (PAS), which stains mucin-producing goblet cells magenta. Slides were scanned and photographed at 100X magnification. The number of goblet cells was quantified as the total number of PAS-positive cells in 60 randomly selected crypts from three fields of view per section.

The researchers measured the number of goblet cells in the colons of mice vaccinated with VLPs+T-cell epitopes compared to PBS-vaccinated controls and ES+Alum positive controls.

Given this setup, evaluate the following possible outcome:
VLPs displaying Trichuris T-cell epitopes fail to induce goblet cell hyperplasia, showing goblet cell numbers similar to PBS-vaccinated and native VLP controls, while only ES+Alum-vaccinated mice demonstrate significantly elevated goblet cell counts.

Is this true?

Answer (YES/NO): NO